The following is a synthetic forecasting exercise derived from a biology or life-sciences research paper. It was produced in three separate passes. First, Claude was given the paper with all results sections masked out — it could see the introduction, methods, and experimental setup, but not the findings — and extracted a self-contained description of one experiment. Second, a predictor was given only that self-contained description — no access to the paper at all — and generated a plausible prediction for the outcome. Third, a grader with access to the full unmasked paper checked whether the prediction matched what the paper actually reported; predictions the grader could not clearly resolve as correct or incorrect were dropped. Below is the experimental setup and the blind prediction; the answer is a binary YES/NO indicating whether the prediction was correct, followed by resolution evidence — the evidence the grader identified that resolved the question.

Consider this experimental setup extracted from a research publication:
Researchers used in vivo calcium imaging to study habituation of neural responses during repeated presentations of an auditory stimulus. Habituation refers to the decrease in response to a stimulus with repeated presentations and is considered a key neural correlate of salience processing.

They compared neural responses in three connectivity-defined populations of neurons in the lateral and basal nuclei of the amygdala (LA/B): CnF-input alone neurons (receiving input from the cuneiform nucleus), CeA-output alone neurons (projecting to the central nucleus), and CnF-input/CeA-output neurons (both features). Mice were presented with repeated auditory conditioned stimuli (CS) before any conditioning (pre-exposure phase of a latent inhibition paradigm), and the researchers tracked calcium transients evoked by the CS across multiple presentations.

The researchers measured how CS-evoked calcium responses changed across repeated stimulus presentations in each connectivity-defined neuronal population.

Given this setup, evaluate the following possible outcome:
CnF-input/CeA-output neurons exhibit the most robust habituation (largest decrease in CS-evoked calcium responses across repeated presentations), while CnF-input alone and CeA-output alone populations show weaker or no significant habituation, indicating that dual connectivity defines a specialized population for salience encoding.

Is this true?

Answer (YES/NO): NO